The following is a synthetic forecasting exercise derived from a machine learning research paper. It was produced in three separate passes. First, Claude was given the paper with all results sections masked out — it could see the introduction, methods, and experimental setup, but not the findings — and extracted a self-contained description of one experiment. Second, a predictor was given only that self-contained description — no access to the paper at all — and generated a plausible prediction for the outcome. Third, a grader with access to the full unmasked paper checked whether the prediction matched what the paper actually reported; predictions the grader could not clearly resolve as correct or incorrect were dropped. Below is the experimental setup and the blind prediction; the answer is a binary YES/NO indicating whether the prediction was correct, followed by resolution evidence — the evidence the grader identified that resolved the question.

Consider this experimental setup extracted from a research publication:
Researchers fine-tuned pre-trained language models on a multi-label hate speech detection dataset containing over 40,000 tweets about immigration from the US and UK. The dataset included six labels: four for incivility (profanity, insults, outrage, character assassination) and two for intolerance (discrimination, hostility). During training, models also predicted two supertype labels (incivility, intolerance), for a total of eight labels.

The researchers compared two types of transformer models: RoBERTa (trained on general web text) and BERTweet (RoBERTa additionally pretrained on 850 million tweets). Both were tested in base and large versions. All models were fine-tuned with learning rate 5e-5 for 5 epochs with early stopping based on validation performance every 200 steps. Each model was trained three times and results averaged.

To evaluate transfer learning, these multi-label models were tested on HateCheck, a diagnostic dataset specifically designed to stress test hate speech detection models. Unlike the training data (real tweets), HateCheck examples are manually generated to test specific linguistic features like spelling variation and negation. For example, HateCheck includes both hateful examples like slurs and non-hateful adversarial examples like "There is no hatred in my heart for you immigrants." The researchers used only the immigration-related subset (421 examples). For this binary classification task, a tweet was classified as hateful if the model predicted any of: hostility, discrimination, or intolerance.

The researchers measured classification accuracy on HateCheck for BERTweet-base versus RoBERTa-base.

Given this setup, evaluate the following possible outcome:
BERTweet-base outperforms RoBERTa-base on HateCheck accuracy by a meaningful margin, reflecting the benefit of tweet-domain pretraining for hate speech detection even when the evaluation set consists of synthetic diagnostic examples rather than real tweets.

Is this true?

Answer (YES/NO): NO